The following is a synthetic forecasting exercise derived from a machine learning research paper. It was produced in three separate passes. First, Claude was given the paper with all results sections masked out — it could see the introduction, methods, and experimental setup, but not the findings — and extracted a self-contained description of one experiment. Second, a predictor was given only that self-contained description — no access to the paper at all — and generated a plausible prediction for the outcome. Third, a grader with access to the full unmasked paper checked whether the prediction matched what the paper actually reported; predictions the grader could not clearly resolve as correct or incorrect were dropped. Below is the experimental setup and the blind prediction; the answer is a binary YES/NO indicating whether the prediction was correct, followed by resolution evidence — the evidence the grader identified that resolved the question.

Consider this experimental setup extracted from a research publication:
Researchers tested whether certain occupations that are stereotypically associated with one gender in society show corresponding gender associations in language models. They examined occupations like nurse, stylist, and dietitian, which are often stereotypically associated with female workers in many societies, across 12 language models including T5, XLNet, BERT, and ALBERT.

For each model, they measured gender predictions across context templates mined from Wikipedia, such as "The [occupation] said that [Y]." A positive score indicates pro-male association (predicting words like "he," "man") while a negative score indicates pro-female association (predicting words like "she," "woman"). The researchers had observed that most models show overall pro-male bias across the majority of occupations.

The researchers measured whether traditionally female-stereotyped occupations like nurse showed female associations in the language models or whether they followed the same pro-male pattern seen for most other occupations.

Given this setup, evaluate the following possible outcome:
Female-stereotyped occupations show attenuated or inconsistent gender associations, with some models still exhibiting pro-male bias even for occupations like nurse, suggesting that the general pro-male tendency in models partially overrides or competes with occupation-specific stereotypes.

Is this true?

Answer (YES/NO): NO